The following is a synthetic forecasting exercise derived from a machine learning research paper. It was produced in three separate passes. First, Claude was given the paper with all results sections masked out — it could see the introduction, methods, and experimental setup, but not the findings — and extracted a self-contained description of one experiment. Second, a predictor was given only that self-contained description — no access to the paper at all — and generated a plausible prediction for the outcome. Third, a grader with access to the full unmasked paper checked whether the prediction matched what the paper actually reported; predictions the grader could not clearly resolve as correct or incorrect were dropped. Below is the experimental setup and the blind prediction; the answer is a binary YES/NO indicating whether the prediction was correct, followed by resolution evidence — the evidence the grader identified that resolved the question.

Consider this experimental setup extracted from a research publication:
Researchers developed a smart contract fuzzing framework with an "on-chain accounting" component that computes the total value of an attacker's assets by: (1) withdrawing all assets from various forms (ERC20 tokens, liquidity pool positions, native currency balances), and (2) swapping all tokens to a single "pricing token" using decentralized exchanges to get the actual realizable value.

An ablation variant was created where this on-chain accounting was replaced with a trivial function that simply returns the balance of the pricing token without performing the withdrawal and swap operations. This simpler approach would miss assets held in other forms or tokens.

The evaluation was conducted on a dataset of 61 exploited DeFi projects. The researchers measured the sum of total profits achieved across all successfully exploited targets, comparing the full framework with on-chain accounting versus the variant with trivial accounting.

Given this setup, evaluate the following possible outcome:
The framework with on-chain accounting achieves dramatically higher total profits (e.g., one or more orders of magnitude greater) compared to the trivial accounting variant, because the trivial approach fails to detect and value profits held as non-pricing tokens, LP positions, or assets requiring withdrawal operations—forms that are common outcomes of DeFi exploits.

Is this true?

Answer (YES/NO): YES